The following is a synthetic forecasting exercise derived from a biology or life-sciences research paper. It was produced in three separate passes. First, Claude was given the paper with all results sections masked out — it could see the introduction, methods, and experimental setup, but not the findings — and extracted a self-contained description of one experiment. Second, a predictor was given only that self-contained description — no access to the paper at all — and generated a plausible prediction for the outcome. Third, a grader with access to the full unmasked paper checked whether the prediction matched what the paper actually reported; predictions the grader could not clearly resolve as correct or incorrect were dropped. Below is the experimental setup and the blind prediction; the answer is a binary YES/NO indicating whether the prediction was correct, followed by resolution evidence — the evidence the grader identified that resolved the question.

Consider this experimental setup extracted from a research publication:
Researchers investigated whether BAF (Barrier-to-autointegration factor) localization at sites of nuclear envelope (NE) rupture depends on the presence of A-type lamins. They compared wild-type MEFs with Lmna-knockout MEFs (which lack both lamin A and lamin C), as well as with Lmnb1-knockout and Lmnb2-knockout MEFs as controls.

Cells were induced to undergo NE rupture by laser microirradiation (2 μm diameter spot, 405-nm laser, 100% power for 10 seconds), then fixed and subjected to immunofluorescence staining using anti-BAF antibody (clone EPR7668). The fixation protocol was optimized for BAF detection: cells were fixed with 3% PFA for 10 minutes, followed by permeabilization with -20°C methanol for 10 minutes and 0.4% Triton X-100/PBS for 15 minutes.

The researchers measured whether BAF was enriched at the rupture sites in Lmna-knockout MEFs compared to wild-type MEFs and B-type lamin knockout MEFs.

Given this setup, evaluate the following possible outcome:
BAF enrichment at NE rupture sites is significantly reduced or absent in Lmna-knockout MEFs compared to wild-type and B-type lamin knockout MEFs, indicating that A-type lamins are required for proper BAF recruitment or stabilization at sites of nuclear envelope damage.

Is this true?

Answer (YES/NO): YES